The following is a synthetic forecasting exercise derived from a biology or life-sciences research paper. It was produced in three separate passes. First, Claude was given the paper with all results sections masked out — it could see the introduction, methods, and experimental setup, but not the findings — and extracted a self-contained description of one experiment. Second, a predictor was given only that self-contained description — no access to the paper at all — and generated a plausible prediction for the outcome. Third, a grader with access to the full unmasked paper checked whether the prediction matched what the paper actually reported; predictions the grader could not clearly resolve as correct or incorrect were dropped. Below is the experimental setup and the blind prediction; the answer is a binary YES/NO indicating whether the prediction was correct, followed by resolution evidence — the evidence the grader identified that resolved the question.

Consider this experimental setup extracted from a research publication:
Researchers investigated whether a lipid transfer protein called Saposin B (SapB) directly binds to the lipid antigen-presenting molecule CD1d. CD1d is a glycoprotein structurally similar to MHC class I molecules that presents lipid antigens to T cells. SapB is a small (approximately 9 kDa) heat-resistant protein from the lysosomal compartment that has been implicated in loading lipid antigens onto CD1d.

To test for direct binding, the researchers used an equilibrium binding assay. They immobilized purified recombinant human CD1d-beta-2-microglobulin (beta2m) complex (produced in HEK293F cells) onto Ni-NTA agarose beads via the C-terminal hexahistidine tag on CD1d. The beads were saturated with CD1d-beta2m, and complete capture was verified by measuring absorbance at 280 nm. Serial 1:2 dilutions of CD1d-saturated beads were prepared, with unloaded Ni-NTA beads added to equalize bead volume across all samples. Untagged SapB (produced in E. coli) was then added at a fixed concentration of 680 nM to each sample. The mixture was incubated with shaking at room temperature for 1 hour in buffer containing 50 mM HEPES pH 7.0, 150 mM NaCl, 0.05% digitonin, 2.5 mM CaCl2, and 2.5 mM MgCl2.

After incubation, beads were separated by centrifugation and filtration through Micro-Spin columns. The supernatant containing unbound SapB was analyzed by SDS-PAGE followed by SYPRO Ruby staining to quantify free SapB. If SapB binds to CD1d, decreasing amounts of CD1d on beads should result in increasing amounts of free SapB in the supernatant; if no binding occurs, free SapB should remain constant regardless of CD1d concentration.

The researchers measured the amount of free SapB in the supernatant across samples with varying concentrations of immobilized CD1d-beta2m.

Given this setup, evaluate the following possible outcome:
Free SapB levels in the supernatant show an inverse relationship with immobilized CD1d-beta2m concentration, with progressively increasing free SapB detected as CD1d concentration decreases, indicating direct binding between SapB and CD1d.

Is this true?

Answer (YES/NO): NO